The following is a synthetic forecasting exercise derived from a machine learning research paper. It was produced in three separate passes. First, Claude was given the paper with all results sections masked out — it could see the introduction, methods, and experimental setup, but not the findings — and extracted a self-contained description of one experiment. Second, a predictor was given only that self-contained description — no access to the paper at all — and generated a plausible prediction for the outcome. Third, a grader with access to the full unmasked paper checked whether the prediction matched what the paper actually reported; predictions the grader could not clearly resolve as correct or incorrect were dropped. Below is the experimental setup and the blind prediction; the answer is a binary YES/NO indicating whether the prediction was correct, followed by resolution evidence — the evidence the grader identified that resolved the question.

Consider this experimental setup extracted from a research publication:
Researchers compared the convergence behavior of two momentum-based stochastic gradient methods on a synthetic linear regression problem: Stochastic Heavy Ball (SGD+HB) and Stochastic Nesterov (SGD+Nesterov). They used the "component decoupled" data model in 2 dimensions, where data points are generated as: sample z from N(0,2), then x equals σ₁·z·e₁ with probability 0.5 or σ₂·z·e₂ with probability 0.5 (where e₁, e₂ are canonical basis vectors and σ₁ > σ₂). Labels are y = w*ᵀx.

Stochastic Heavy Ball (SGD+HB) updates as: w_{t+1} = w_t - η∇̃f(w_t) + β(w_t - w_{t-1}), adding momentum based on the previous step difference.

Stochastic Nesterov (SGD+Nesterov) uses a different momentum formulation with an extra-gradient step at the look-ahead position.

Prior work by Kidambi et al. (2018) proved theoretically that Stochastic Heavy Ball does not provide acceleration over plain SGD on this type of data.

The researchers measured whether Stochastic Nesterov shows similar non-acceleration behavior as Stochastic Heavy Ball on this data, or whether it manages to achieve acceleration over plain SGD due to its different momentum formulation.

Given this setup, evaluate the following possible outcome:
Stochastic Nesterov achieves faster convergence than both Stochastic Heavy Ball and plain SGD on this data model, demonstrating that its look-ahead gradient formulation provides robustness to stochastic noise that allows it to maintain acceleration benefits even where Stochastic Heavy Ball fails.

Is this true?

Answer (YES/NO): NO